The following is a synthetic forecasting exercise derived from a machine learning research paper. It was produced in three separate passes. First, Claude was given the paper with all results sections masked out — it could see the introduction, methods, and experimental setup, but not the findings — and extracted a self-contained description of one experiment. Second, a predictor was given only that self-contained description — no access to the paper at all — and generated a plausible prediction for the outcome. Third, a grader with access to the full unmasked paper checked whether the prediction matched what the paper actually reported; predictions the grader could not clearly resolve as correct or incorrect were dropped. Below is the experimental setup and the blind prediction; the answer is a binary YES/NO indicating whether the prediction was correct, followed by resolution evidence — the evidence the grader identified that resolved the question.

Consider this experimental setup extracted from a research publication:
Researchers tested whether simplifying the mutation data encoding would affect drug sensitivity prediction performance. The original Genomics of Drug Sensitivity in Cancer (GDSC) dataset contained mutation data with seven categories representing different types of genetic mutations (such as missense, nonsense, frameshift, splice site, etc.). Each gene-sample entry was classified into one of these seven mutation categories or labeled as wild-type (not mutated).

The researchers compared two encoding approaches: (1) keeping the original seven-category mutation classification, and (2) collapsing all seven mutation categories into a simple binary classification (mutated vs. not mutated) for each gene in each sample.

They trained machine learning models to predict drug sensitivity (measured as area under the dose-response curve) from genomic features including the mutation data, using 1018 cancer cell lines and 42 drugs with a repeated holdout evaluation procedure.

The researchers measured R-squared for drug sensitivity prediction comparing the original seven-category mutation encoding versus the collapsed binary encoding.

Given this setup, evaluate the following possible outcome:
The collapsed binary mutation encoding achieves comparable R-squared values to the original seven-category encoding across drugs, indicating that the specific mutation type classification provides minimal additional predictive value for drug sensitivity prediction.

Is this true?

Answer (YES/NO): YES